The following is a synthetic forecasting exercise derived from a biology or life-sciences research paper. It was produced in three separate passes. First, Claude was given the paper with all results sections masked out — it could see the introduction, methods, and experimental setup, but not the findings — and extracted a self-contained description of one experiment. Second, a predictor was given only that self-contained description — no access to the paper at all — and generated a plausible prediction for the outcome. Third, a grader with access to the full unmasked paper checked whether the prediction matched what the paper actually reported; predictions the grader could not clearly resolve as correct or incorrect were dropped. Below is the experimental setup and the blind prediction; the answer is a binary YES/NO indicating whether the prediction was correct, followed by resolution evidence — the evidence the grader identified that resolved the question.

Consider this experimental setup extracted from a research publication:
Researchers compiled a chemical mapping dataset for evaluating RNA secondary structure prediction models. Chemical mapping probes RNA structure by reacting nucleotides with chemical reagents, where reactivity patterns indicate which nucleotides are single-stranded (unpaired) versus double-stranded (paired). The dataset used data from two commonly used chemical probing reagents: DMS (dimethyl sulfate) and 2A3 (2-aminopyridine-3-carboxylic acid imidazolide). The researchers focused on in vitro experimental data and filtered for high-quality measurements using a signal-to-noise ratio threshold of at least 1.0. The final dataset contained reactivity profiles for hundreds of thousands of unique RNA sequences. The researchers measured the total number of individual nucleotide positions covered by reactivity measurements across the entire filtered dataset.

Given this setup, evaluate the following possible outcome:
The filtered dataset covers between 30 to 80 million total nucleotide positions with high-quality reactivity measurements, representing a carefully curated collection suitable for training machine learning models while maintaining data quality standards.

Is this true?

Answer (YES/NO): NO